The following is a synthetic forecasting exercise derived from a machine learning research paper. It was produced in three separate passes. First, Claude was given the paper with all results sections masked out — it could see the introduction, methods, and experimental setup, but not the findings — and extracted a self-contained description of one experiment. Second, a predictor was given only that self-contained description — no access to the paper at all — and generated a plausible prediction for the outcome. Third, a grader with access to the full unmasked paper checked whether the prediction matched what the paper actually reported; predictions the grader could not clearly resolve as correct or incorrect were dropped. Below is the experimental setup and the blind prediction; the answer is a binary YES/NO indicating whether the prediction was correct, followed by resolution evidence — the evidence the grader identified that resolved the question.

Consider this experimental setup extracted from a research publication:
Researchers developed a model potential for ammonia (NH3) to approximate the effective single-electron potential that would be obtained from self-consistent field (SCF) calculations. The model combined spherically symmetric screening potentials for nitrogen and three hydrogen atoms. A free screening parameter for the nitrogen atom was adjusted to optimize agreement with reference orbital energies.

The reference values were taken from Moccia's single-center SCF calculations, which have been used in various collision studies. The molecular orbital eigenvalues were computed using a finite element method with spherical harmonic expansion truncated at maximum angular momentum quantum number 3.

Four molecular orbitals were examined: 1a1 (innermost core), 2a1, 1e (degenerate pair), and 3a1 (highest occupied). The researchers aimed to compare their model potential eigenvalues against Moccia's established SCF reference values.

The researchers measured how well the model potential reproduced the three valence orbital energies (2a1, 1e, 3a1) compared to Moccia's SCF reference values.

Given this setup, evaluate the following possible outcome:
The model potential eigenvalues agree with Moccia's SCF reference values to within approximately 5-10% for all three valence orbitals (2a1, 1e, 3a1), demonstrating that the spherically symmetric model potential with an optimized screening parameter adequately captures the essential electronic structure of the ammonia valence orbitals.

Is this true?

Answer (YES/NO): NO